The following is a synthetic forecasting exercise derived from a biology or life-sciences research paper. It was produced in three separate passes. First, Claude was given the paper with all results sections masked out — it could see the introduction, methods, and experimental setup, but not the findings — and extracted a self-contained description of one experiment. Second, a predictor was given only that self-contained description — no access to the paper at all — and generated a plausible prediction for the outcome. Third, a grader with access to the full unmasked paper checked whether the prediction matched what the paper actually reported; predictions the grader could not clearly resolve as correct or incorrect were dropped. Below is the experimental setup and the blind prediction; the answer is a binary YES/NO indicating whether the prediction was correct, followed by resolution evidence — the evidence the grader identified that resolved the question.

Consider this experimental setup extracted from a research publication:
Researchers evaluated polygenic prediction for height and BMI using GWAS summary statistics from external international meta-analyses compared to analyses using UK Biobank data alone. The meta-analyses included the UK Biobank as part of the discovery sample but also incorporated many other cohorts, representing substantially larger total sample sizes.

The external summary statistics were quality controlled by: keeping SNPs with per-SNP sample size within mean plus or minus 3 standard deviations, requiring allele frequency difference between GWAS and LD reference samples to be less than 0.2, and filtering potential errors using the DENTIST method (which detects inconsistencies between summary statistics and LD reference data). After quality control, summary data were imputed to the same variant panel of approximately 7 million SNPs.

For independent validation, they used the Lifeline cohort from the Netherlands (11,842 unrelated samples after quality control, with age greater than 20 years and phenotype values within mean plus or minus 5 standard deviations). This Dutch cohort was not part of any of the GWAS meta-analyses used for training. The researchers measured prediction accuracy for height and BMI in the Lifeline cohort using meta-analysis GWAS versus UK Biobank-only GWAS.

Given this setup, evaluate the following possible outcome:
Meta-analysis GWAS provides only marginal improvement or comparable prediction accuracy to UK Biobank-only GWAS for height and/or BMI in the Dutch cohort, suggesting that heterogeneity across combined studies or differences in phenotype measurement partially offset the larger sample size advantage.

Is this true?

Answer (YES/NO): NO